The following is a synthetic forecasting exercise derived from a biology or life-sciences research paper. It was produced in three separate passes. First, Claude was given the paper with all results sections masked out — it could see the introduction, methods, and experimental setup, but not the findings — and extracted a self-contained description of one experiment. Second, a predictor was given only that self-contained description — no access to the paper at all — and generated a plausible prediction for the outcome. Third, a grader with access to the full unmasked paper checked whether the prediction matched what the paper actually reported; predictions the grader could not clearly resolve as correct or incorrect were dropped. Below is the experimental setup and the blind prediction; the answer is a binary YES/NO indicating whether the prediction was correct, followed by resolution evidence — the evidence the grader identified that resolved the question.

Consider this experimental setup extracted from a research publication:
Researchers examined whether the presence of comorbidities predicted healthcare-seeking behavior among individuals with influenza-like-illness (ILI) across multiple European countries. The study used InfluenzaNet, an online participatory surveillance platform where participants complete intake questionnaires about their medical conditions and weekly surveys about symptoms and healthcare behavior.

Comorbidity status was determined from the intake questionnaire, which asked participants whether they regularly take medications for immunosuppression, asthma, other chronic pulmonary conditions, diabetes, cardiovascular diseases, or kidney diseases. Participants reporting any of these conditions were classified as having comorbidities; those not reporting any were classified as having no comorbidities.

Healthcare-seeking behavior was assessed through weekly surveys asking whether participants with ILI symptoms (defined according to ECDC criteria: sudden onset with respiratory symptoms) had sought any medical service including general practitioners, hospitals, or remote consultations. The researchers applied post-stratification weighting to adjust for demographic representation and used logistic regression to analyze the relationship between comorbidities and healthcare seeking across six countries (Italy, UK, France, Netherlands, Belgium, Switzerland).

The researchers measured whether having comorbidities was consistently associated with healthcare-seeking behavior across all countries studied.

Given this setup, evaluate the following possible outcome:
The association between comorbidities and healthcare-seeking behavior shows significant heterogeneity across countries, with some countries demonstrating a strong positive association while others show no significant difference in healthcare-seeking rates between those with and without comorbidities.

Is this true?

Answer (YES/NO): NO